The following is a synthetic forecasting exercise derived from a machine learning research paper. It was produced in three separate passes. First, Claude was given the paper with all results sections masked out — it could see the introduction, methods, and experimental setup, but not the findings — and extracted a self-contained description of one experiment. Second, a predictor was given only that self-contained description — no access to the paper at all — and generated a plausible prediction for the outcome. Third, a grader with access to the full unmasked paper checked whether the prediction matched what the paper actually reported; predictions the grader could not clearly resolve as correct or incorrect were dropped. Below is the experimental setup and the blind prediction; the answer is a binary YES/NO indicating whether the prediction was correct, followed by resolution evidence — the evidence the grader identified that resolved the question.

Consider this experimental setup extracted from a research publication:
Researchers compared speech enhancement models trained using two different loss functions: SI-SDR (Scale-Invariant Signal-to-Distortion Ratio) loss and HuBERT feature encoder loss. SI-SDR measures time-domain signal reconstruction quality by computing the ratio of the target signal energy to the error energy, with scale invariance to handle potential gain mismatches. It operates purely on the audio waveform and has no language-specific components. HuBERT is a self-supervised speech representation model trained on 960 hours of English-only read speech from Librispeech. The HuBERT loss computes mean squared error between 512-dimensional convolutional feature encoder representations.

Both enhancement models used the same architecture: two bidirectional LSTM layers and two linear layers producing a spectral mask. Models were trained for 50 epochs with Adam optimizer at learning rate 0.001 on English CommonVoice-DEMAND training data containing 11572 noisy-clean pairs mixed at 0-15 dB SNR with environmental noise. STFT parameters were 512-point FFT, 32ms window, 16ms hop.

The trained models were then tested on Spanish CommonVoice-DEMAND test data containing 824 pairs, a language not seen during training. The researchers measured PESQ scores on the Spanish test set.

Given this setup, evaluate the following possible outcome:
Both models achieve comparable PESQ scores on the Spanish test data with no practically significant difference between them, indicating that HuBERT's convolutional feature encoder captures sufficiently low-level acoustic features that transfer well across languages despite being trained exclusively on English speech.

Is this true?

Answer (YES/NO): YES